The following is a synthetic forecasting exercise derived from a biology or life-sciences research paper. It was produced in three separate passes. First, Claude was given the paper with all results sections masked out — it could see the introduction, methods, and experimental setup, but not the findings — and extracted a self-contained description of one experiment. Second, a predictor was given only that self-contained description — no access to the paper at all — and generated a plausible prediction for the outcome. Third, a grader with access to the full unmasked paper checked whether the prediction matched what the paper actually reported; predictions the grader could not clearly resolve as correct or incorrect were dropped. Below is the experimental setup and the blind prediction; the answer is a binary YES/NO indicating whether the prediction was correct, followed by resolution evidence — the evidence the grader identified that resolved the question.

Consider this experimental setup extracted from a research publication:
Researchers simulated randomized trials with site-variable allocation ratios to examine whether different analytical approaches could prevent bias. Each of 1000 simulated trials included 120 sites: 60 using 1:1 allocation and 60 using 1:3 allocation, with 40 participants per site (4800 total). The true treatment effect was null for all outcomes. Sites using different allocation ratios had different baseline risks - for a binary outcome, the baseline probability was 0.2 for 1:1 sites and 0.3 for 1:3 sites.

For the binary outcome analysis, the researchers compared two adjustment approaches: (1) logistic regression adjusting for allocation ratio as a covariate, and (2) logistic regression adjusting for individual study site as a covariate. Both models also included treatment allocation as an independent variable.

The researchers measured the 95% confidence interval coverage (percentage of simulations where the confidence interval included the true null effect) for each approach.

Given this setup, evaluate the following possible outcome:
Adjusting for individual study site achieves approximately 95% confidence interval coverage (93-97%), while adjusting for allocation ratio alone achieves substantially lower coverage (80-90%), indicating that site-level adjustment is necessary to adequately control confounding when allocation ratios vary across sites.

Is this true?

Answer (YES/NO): NO